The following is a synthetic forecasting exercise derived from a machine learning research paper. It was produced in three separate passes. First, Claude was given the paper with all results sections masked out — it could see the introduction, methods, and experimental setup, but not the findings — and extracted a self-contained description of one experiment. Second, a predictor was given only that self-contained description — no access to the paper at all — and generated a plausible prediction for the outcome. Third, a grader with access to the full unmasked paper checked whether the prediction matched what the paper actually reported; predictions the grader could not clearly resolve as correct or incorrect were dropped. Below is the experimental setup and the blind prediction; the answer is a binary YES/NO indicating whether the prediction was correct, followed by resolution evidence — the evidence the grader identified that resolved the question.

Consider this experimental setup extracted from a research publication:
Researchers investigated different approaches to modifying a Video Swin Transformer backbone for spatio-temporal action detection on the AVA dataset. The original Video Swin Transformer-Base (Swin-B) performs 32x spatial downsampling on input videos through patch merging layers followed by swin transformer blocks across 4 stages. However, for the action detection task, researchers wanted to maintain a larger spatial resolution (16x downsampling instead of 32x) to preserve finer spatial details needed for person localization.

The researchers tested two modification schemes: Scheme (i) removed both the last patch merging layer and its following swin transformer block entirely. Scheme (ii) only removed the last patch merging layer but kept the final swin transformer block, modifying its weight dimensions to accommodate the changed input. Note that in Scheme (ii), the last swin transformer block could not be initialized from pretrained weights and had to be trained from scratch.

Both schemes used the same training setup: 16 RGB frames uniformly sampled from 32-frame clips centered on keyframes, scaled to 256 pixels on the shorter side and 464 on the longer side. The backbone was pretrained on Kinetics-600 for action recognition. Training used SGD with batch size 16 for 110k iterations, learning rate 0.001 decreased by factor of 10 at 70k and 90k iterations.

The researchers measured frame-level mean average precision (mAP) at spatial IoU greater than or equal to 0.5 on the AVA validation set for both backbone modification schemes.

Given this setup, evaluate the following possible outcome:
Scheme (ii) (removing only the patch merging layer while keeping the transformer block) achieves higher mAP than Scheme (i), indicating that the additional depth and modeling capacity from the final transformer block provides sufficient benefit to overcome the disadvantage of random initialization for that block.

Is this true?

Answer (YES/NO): NO